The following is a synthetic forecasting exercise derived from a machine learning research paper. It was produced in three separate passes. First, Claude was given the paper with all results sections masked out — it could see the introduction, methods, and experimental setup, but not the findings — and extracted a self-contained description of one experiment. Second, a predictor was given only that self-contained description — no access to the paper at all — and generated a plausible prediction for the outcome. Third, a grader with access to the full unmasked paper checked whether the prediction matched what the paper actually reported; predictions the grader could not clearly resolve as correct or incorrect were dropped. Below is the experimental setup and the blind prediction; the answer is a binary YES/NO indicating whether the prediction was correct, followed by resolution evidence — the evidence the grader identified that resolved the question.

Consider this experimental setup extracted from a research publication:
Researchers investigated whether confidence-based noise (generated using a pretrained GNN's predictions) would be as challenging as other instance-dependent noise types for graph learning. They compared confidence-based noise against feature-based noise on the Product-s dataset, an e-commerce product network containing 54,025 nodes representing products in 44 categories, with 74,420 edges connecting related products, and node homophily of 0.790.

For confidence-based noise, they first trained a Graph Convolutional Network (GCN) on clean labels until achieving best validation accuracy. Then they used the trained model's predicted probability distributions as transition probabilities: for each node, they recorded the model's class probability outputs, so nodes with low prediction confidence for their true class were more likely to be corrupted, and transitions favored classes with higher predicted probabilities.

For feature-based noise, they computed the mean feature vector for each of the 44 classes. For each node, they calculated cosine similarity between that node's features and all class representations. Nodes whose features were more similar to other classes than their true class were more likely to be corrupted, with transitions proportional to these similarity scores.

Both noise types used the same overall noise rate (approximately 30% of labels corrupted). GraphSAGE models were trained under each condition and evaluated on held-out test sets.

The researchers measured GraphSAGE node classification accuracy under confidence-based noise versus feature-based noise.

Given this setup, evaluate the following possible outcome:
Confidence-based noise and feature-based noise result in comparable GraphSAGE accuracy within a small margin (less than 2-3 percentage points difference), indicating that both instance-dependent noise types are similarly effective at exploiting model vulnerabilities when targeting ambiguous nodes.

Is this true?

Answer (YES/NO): NO